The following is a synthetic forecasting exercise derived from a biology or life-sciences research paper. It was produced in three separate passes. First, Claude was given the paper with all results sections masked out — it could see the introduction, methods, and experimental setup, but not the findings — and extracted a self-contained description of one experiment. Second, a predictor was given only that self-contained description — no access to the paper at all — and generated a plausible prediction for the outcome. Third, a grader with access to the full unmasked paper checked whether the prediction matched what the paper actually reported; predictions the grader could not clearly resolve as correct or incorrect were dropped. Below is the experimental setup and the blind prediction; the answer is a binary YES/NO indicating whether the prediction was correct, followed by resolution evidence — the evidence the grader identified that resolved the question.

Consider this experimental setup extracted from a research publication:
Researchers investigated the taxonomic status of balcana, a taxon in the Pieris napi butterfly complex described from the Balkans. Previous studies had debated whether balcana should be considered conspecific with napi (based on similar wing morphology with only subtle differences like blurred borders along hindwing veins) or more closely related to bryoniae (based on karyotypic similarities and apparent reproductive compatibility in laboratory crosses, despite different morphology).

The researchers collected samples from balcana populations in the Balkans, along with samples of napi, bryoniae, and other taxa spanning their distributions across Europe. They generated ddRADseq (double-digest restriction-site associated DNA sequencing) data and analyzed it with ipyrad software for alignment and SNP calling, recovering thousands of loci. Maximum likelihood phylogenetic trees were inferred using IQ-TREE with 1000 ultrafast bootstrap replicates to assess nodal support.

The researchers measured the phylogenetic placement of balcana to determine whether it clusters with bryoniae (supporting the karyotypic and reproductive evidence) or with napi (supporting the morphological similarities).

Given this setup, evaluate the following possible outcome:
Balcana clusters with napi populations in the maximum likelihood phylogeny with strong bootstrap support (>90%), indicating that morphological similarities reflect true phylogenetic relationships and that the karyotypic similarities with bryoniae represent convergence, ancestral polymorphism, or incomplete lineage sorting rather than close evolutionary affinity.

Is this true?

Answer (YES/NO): NO